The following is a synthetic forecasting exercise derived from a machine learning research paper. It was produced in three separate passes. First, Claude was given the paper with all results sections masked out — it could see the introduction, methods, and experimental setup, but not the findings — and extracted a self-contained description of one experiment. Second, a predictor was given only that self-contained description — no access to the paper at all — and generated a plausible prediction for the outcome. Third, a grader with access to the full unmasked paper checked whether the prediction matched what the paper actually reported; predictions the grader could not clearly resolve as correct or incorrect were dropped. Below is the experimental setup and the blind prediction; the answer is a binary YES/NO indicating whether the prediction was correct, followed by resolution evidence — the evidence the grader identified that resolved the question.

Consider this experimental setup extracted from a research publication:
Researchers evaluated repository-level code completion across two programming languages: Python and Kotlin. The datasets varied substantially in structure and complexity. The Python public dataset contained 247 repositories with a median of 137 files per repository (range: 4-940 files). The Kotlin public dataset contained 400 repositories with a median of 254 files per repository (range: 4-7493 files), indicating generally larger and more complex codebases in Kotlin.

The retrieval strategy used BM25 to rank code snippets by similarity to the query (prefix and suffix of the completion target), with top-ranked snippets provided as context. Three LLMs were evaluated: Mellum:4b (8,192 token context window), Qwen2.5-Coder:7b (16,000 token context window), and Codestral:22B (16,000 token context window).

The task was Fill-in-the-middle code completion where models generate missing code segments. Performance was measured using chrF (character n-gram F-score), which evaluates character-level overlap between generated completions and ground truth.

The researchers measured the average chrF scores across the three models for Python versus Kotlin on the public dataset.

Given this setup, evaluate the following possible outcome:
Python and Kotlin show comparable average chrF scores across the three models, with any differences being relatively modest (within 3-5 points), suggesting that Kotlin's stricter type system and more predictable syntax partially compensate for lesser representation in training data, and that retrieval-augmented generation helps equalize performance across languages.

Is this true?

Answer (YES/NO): NO